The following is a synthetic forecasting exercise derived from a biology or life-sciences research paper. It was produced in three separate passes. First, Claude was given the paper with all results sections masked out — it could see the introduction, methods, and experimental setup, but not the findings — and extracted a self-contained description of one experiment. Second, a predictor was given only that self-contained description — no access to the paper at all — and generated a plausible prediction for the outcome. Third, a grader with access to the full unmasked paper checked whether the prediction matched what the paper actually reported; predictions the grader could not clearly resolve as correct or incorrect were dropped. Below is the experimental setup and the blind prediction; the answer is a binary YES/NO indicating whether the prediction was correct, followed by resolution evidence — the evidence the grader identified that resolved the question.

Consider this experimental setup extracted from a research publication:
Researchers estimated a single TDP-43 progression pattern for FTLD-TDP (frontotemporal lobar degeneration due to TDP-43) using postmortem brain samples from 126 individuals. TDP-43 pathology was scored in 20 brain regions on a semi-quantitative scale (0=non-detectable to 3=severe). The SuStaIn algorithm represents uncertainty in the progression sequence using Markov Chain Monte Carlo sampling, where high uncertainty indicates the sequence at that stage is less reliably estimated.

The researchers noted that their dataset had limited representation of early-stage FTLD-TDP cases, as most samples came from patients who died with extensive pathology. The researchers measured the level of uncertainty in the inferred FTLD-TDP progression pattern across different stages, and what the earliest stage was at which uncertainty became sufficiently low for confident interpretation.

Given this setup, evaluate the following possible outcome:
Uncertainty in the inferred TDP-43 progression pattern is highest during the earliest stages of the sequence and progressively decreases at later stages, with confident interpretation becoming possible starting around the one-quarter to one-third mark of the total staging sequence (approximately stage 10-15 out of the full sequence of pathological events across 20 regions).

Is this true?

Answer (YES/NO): NO